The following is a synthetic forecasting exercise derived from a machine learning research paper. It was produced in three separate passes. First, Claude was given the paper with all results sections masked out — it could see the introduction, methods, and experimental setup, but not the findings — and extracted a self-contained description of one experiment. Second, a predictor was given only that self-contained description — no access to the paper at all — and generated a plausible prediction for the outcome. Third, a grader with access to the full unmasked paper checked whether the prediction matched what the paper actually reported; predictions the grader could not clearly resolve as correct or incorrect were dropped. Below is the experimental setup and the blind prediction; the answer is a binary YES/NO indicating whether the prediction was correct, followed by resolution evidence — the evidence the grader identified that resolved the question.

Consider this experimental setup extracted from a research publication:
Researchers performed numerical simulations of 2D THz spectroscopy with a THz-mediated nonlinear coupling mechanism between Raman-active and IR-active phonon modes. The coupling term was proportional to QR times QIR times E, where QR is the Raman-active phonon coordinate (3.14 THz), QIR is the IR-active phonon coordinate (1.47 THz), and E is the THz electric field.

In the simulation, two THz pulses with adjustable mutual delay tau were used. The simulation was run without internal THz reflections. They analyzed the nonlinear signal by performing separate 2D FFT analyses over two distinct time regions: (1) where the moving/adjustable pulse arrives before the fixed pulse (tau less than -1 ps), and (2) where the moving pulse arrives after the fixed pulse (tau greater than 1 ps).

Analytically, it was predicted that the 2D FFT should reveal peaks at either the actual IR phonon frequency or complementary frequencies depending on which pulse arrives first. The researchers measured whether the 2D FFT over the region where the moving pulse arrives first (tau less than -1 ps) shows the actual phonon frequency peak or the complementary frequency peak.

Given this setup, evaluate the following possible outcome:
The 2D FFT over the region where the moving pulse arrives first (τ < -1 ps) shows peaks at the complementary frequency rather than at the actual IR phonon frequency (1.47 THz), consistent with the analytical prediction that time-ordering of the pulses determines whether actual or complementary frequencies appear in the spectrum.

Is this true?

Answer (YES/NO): NO